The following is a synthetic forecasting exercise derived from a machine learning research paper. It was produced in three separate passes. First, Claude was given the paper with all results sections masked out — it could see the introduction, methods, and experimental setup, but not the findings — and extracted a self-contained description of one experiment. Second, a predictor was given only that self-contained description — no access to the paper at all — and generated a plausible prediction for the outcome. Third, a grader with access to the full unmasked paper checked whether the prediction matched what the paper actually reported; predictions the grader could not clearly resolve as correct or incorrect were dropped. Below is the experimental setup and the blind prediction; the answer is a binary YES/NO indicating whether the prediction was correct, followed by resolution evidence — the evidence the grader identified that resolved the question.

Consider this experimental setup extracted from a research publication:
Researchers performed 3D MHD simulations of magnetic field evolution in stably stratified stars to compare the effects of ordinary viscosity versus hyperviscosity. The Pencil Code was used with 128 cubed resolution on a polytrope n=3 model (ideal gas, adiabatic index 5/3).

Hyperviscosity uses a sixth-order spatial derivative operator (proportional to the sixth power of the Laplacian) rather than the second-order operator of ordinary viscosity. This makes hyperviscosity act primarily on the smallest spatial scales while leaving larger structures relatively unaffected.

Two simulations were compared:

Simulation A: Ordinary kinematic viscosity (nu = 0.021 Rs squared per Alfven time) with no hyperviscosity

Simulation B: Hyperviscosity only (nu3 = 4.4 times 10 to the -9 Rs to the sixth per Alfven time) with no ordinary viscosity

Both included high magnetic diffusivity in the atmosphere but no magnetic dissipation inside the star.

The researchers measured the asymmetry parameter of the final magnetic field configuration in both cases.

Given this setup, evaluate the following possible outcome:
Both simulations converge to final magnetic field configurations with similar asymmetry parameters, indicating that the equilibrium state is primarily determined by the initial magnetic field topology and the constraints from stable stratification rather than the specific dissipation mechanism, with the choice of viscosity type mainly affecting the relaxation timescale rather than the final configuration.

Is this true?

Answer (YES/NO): YES